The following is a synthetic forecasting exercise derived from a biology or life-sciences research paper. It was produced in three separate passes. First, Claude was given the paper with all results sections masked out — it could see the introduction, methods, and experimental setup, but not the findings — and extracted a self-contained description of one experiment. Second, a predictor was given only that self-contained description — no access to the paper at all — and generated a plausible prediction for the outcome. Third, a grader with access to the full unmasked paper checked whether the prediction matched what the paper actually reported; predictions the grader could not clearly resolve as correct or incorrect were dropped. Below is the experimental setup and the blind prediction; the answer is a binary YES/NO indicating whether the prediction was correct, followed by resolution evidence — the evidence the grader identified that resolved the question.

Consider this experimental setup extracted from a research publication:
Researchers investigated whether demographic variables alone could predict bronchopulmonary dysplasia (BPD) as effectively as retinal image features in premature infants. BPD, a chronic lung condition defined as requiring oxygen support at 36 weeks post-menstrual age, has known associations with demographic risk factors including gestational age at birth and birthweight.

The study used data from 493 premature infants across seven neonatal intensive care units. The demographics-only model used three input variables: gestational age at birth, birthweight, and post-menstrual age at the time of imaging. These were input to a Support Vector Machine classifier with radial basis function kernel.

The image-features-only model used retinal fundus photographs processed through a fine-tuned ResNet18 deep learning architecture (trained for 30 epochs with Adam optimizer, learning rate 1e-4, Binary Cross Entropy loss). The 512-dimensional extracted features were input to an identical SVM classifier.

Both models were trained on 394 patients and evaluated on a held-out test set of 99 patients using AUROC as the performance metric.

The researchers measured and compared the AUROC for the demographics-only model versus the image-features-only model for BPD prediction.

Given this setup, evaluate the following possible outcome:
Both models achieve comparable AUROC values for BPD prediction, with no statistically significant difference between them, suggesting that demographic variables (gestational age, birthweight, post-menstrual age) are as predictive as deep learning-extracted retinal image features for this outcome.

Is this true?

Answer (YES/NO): YES